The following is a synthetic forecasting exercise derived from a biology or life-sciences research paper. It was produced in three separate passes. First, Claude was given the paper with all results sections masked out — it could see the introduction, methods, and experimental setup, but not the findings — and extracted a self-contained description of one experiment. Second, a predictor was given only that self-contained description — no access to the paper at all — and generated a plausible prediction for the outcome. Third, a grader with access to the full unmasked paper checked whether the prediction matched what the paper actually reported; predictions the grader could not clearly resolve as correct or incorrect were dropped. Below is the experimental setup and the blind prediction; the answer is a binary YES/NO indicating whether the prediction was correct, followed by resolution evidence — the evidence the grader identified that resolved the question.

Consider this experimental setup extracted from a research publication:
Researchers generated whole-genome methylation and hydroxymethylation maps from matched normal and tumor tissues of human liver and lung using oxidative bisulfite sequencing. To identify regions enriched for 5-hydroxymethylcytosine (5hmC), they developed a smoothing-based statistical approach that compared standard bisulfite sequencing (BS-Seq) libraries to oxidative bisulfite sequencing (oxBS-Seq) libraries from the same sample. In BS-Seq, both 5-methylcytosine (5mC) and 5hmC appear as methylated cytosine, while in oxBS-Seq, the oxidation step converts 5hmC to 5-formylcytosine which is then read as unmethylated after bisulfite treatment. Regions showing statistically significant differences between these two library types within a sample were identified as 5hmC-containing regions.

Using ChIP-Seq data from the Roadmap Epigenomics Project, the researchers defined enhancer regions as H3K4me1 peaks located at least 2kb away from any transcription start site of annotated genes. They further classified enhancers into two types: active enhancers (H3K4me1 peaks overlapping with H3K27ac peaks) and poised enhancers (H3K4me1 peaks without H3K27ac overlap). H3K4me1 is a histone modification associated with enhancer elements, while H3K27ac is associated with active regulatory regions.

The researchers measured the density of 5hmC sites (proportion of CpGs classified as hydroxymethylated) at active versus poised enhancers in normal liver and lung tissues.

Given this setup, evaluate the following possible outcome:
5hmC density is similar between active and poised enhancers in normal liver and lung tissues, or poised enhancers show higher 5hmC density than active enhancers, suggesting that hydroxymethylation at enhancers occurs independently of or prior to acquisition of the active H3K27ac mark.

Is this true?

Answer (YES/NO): NO